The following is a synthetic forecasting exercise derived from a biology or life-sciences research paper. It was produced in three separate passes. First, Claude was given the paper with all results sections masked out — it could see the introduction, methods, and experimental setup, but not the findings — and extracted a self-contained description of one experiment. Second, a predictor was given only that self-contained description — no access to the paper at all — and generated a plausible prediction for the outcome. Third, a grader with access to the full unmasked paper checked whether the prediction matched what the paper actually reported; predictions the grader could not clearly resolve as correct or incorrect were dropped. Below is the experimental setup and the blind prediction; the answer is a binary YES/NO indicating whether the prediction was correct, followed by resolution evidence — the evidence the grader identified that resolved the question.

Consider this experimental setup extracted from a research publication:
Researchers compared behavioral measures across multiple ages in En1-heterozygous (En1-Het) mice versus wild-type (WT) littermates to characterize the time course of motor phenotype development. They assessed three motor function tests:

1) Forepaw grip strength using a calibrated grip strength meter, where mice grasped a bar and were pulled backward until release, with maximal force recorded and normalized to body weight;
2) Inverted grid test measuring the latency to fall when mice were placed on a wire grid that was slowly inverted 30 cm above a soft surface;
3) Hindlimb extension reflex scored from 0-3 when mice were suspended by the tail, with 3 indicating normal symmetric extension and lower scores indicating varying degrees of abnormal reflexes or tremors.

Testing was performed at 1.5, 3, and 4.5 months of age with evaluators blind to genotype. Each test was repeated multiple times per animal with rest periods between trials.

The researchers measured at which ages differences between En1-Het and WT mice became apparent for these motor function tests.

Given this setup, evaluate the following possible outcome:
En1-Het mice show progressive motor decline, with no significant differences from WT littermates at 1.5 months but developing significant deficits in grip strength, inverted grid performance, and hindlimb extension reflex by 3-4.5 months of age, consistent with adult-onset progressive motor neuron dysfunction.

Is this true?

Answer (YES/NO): YES